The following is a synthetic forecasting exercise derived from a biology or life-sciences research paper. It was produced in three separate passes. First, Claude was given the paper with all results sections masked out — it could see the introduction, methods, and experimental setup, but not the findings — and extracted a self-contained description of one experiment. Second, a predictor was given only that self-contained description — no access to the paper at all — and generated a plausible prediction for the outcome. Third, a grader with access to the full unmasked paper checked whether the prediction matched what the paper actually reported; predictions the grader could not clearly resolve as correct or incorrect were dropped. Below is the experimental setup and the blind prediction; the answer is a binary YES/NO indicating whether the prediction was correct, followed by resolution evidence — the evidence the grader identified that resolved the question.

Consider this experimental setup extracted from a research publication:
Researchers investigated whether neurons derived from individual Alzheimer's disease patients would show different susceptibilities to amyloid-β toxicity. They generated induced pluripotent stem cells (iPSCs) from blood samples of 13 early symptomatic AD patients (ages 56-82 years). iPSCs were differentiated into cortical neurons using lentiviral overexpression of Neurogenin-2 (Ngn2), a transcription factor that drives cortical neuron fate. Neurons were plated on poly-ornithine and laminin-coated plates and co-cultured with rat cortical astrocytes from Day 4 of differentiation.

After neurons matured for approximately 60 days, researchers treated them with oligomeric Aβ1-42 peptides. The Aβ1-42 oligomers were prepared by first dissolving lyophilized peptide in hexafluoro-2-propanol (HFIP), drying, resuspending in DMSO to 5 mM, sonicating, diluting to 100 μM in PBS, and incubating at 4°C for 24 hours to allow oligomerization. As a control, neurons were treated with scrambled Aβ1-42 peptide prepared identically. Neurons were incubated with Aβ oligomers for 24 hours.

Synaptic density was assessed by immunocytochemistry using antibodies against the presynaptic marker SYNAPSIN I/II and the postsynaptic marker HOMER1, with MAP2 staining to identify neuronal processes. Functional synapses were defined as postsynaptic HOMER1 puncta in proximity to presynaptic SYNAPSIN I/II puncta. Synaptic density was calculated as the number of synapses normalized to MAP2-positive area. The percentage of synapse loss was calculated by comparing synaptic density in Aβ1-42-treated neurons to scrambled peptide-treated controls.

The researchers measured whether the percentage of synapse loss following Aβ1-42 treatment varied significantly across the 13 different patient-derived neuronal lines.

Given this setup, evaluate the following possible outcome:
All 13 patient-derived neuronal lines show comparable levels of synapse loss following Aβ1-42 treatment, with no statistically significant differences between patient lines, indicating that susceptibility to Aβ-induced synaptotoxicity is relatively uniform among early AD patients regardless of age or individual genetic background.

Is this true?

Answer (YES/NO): NO